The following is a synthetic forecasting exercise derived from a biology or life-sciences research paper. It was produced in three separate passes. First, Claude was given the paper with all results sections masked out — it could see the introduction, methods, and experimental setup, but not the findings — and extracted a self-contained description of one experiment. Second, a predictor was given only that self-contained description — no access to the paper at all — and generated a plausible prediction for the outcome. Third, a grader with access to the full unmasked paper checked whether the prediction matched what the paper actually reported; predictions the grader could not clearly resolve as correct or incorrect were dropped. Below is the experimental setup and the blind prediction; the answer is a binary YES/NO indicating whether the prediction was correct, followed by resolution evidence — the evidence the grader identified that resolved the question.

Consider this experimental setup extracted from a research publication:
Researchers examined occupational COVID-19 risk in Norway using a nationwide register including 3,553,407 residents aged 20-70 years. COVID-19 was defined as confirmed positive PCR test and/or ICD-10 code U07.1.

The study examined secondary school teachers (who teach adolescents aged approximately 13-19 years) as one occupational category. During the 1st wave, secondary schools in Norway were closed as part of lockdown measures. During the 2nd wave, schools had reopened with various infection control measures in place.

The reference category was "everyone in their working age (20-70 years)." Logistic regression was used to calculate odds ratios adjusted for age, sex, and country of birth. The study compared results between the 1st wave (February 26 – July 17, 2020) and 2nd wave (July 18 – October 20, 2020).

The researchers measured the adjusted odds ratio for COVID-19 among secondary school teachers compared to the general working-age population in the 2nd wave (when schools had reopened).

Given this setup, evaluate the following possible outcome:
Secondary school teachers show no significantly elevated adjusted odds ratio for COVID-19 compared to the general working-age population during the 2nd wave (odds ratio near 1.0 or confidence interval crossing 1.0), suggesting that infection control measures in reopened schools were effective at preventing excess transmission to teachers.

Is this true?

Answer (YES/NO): YES